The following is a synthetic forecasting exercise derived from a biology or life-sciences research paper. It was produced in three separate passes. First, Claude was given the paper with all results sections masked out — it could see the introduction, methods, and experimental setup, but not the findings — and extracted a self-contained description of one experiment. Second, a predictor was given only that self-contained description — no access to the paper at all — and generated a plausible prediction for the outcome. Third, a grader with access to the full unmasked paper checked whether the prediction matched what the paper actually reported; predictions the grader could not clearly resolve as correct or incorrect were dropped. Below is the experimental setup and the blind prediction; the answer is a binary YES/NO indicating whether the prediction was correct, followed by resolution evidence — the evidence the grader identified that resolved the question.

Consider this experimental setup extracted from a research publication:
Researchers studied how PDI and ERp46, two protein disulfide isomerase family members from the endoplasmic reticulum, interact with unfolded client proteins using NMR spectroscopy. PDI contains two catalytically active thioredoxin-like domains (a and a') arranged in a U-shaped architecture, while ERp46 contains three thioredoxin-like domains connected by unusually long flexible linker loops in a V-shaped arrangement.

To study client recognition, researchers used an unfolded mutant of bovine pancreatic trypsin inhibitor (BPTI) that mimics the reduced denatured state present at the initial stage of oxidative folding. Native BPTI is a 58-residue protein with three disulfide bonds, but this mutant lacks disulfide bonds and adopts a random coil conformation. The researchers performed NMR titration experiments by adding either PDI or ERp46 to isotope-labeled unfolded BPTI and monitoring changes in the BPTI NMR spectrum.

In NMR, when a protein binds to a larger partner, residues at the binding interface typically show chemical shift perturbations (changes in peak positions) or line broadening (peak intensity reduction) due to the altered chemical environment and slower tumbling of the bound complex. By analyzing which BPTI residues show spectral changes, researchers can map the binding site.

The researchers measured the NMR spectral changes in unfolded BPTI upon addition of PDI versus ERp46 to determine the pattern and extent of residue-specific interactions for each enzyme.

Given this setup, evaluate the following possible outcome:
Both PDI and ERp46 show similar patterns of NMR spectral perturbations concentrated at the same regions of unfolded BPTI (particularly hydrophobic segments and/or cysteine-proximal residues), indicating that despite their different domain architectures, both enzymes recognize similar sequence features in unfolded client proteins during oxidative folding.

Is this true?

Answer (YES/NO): NO